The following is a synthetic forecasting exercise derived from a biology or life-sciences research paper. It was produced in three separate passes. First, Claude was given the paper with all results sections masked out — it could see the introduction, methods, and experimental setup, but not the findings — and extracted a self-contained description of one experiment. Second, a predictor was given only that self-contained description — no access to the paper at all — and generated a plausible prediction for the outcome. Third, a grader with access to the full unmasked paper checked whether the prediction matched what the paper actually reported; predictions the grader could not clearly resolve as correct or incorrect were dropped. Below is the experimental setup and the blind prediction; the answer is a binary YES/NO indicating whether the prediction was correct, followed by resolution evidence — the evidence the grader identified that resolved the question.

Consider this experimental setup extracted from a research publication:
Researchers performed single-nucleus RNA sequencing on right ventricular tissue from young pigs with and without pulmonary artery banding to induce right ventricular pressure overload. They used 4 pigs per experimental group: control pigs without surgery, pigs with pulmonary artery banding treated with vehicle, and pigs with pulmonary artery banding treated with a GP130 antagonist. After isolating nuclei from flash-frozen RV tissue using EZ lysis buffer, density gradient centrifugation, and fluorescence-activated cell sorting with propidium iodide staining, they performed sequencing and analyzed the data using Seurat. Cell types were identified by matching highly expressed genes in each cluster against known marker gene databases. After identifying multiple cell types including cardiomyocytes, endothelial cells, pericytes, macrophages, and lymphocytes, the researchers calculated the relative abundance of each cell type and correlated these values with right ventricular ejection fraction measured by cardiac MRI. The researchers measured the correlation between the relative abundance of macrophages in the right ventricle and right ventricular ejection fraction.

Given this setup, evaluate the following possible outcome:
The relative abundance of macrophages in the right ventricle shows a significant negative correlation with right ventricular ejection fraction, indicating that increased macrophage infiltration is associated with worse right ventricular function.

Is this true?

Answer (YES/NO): YES